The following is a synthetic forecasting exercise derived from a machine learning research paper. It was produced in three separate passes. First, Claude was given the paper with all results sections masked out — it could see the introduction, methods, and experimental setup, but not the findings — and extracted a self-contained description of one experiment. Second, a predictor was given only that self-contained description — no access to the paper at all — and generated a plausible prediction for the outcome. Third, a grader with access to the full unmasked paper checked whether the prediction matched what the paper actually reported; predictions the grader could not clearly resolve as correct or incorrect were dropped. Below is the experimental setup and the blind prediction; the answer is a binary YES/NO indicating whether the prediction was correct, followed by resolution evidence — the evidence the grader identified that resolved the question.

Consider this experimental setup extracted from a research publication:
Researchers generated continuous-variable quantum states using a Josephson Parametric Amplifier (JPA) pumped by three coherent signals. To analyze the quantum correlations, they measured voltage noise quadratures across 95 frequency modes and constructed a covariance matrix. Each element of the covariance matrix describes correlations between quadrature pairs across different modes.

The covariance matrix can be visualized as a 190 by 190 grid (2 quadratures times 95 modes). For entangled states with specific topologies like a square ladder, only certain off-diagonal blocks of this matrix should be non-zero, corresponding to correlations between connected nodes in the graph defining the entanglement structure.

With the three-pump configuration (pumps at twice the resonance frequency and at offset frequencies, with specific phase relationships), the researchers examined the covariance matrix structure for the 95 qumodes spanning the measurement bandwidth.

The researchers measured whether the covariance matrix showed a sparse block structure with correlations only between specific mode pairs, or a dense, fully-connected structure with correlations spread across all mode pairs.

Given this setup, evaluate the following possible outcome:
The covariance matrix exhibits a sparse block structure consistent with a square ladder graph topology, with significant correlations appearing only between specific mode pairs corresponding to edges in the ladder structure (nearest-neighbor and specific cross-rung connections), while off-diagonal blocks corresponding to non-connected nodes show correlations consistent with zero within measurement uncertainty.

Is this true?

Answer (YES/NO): YES